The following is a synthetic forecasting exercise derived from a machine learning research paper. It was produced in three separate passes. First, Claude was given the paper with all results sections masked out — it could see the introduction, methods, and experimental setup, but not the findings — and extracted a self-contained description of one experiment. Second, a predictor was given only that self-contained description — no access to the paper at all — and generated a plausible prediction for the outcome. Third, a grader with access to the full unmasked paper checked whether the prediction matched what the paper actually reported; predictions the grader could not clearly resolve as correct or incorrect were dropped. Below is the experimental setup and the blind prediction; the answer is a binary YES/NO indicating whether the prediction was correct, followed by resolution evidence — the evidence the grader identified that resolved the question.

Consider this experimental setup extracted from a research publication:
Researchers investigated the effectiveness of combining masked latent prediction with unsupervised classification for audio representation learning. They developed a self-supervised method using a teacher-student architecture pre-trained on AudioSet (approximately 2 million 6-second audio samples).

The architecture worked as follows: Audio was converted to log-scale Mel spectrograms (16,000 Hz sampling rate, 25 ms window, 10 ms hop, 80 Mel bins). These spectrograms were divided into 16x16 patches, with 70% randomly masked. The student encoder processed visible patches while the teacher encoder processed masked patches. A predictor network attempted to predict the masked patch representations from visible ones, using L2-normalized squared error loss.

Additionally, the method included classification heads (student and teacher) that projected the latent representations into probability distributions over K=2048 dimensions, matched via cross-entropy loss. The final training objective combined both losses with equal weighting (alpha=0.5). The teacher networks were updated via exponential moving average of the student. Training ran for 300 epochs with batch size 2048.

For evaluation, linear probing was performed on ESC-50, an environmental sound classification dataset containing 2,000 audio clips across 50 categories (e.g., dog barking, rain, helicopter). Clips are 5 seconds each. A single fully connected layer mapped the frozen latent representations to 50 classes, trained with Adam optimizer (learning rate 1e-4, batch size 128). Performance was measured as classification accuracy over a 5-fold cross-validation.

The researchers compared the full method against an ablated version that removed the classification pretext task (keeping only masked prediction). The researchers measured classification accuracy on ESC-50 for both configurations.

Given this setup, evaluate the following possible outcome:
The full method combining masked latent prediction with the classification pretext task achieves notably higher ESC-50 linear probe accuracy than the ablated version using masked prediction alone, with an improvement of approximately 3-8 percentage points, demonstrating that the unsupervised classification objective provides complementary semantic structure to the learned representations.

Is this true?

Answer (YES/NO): NO